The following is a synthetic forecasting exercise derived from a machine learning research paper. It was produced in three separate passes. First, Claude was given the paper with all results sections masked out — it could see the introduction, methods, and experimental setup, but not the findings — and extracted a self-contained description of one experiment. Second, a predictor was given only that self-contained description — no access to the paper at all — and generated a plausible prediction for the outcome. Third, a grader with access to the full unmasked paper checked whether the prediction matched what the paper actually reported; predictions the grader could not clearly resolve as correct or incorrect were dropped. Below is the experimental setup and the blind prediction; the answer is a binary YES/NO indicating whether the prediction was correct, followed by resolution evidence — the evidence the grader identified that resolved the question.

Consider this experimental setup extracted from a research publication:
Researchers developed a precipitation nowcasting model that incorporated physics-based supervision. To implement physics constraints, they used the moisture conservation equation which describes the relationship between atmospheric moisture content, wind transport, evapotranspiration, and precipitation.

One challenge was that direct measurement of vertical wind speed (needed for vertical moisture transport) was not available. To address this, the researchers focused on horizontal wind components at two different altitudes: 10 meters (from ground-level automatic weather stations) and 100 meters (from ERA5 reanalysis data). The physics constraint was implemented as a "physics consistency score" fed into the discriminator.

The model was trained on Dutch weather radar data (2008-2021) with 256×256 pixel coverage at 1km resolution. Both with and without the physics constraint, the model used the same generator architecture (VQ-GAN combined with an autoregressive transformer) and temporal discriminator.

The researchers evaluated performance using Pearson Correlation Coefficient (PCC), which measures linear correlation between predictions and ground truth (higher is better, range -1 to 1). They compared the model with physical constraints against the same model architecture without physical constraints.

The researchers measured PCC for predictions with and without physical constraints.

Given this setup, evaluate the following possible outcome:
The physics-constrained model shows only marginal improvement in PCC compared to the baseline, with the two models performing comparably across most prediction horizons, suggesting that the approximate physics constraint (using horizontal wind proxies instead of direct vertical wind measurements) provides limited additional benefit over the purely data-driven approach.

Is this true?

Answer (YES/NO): NO